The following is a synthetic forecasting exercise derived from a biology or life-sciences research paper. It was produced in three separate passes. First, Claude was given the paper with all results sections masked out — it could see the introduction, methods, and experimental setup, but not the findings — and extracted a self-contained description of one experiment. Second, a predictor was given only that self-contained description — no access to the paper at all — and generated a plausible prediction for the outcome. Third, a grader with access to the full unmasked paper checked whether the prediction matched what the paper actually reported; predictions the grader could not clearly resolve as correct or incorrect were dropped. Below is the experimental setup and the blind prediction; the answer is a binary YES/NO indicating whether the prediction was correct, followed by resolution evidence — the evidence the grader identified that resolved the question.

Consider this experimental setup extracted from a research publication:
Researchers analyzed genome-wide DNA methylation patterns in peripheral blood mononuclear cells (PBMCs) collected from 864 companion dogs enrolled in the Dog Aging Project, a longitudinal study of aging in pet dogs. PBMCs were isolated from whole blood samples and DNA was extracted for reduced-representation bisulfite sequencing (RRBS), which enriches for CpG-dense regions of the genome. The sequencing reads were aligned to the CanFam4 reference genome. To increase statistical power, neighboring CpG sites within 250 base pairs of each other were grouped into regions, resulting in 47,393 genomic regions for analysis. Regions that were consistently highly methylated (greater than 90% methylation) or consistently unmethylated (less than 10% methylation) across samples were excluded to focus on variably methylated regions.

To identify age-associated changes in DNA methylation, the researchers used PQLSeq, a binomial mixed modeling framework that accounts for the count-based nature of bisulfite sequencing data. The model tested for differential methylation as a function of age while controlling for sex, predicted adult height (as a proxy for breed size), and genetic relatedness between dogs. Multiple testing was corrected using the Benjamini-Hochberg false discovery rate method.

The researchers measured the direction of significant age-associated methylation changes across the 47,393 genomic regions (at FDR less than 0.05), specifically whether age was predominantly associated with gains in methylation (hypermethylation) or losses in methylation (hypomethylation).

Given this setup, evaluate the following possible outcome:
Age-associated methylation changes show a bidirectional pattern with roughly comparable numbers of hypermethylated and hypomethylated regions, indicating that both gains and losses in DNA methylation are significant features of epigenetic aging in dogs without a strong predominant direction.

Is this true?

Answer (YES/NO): NO